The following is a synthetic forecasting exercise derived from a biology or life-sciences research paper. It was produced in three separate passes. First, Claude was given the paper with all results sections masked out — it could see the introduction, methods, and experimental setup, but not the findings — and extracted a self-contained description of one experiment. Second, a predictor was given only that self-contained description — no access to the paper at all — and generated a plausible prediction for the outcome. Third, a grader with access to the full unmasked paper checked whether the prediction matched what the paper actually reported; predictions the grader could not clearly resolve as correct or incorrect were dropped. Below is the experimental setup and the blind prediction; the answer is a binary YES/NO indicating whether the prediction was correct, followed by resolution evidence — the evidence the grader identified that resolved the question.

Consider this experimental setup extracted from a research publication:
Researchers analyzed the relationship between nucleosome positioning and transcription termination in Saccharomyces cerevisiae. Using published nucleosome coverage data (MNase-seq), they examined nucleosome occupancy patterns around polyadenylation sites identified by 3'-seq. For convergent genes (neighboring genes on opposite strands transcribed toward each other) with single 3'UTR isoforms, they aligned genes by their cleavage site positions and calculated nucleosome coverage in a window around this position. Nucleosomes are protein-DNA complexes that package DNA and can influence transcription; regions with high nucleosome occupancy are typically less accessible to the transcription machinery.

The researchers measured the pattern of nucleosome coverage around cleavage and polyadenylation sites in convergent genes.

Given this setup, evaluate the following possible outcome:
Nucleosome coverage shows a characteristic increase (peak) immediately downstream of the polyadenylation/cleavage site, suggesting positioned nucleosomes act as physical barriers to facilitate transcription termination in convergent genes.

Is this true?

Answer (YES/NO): NO